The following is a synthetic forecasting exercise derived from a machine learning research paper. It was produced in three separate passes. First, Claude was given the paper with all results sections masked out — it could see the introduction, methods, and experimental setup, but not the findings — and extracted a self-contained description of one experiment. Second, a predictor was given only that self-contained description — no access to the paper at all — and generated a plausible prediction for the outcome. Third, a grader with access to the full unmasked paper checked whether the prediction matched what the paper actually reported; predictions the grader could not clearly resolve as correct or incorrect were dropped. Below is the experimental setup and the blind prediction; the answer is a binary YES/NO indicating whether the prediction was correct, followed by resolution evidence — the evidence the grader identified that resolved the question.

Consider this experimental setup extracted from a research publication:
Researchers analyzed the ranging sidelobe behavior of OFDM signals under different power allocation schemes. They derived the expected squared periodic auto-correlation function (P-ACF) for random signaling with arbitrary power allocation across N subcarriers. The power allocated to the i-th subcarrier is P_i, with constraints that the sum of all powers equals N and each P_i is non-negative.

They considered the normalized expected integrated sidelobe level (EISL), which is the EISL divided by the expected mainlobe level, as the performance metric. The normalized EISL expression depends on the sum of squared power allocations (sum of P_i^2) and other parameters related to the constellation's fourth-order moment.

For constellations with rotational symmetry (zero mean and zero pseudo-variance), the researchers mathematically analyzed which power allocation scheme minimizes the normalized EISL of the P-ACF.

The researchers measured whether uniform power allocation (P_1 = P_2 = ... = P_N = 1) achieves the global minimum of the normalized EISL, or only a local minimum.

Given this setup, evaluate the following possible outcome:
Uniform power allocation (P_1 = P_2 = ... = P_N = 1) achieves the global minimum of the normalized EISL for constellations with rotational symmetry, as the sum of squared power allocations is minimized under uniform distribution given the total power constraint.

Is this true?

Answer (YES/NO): YES